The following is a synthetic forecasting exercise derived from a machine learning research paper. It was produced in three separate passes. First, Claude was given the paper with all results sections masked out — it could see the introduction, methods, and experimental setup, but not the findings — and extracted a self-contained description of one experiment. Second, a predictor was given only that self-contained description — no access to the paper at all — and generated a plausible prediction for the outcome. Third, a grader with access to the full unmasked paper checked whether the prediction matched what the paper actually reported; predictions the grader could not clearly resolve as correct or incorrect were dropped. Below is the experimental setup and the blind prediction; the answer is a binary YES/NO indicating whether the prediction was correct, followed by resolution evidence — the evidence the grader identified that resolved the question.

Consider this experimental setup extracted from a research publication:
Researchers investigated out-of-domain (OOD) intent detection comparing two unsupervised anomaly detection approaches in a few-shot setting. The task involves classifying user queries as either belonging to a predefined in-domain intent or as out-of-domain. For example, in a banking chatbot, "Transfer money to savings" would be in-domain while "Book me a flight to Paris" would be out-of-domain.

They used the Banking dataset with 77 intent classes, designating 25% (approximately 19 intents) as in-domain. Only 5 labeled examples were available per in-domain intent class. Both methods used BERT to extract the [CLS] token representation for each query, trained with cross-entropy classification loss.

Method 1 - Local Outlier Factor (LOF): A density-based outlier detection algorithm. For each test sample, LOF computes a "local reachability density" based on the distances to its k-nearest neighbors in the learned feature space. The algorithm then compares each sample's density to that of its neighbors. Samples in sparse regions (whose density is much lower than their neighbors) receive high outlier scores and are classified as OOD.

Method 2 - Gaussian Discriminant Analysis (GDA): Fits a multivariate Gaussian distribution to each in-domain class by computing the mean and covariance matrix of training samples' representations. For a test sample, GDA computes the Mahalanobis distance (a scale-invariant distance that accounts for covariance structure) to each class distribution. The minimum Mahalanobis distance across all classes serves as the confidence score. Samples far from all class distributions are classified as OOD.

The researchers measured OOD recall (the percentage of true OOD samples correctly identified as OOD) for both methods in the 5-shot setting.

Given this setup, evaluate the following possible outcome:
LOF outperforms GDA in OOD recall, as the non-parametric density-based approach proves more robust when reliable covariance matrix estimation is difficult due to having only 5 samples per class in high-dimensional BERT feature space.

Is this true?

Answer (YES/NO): NO